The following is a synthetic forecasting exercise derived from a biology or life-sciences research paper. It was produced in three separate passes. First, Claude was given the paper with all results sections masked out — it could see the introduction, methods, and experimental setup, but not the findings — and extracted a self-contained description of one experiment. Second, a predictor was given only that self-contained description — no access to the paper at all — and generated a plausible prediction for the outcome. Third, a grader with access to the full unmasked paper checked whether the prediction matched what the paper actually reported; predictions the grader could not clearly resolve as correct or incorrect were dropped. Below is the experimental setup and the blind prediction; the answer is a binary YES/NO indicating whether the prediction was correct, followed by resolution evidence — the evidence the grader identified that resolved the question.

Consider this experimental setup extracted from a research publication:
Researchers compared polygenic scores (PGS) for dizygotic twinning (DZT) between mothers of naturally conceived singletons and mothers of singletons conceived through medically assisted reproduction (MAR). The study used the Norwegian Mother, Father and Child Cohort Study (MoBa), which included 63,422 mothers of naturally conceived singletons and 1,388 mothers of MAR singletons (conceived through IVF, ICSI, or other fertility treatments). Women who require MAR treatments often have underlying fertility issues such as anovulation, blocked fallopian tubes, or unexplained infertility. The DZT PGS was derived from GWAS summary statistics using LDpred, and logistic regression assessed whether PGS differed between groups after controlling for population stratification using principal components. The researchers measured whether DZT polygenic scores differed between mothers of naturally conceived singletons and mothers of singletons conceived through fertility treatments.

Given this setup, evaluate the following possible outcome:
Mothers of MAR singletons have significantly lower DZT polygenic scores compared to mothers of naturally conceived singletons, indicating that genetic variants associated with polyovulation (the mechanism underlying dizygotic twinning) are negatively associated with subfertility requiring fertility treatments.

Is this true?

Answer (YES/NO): NO